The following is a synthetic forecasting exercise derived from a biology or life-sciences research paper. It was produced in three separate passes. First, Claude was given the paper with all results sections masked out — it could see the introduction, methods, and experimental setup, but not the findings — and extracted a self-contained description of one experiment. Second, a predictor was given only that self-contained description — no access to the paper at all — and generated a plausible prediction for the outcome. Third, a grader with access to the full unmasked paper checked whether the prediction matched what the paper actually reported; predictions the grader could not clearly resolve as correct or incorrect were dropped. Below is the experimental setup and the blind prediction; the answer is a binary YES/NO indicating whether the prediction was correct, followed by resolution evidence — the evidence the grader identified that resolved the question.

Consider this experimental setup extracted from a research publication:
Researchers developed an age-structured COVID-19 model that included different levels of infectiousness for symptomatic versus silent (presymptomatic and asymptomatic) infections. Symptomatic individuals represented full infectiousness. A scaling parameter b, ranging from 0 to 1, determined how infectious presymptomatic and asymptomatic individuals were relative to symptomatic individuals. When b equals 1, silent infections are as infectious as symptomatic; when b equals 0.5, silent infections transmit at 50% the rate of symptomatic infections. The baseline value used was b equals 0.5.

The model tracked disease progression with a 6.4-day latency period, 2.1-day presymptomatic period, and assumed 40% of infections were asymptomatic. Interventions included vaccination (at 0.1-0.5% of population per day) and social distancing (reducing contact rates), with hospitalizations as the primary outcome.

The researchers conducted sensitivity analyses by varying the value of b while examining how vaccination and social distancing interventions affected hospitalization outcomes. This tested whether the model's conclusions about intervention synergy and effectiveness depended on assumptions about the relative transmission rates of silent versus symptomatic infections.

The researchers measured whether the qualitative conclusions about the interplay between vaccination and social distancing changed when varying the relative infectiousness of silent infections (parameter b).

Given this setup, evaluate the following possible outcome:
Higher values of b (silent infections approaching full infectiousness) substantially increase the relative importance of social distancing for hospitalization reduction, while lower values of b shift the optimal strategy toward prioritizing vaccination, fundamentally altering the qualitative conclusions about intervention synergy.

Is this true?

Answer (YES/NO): NO